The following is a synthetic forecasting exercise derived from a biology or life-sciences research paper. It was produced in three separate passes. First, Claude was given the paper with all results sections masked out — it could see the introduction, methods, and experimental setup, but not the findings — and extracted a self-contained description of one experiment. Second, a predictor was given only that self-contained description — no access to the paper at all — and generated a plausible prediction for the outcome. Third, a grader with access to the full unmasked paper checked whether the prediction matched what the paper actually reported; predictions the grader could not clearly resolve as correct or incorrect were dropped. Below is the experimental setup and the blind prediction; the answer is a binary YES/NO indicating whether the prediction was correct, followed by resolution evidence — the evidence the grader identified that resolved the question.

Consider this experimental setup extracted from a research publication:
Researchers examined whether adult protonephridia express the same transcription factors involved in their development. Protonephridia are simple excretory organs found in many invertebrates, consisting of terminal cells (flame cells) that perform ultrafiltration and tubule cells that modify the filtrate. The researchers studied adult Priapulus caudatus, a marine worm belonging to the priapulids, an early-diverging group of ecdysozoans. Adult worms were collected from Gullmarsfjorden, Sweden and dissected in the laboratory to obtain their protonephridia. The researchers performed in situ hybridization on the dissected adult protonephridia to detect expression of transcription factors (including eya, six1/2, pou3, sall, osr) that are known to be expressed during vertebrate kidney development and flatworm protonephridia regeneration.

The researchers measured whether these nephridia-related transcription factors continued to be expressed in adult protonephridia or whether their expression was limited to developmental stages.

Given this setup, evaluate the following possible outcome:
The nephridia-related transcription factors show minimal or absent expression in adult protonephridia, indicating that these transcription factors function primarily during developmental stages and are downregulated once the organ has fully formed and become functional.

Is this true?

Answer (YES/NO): NO